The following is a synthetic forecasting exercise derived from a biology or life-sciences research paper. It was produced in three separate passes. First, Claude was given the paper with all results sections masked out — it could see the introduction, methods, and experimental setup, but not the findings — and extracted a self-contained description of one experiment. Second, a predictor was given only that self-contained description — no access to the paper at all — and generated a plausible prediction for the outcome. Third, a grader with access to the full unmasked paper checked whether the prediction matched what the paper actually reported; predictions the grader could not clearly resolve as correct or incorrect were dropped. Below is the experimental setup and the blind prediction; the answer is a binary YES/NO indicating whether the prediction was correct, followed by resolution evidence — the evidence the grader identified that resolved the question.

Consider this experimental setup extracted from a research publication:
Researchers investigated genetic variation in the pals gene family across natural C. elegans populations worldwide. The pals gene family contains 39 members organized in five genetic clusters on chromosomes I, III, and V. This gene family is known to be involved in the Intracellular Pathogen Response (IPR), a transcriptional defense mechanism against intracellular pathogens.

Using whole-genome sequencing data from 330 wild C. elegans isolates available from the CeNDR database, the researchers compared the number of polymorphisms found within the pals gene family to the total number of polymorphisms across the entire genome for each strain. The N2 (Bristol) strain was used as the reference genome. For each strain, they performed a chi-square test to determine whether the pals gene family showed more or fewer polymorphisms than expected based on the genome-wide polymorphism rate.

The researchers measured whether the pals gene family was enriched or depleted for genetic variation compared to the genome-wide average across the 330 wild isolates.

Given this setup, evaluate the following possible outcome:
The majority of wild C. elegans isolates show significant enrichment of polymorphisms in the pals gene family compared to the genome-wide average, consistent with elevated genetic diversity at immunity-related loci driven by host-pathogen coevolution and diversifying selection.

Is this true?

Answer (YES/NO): NO